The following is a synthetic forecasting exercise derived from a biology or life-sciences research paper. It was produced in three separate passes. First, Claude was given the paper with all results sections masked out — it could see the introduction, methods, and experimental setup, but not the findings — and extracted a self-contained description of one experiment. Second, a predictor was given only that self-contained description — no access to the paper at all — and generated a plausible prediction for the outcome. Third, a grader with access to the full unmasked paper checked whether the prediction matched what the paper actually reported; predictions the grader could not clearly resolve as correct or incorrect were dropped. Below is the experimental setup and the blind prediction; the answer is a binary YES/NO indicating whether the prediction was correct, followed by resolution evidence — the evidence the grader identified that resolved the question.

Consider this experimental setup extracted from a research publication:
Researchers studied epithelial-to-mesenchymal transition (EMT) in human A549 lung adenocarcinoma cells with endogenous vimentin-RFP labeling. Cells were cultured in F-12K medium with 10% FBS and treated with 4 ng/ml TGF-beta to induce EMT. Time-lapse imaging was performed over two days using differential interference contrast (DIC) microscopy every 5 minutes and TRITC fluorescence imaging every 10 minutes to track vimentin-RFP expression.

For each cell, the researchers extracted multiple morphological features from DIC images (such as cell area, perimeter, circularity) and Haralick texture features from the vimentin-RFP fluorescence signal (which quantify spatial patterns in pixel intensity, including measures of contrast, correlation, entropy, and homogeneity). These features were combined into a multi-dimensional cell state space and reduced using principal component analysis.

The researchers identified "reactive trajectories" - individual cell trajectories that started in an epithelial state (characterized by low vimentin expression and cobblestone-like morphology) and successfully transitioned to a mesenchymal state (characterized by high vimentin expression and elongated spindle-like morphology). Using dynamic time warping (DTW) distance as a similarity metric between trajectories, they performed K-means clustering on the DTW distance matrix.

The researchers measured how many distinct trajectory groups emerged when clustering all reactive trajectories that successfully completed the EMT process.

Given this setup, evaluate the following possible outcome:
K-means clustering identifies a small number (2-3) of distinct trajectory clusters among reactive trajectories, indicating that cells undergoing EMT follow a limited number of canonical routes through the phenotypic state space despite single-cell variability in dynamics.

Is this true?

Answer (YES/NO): YES